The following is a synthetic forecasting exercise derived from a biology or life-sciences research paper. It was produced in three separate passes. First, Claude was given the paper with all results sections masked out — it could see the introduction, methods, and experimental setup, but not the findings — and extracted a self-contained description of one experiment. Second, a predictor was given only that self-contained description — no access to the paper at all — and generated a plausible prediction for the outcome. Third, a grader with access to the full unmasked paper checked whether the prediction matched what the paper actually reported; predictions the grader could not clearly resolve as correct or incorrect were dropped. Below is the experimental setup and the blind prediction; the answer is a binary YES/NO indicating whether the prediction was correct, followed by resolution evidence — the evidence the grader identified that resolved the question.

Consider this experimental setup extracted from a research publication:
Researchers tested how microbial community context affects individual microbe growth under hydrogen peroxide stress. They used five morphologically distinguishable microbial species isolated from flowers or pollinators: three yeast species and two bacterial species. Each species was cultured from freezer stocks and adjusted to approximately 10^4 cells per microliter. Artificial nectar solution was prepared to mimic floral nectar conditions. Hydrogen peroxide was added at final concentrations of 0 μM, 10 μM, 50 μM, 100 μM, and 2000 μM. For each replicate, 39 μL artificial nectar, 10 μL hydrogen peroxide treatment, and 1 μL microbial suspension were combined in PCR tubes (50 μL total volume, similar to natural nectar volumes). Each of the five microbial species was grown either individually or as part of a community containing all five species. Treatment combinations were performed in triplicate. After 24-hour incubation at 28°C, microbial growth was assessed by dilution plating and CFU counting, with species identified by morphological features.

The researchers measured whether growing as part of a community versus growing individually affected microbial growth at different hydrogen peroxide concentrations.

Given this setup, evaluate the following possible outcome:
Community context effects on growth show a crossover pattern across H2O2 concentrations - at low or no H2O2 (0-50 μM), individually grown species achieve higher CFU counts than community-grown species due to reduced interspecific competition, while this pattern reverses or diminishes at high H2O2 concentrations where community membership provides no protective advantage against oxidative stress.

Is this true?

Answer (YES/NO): NO